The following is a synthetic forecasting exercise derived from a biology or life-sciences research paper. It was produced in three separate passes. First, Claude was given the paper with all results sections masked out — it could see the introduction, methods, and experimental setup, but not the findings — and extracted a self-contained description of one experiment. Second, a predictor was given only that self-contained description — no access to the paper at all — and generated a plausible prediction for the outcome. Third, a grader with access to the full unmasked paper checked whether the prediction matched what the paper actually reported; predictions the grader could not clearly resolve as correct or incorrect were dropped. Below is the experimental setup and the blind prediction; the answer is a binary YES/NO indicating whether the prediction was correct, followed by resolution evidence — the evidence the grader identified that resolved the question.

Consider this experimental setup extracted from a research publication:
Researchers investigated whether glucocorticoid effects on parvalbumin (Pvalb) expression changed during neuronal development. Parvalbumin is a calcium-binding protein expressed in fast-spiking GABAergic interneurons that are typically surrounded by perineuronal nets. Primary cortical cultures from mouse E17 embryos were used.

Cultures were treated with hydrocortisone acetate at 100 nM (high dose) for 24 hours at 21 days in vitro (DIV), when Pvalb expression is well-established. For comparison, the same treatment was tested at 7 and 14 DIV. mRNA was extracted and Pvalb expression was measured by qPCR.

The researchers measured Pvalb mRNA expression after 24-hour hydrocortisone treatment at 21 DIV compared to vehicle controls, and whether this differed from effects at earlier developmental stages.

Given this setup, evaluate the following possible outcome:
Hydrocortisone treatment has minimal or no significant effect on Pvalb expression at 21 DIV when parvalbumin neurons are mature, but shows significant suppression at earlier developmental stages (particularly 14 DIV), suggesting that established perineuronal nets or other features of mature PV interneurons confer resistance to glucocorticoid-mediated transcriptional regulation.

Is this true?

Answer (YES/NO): NO